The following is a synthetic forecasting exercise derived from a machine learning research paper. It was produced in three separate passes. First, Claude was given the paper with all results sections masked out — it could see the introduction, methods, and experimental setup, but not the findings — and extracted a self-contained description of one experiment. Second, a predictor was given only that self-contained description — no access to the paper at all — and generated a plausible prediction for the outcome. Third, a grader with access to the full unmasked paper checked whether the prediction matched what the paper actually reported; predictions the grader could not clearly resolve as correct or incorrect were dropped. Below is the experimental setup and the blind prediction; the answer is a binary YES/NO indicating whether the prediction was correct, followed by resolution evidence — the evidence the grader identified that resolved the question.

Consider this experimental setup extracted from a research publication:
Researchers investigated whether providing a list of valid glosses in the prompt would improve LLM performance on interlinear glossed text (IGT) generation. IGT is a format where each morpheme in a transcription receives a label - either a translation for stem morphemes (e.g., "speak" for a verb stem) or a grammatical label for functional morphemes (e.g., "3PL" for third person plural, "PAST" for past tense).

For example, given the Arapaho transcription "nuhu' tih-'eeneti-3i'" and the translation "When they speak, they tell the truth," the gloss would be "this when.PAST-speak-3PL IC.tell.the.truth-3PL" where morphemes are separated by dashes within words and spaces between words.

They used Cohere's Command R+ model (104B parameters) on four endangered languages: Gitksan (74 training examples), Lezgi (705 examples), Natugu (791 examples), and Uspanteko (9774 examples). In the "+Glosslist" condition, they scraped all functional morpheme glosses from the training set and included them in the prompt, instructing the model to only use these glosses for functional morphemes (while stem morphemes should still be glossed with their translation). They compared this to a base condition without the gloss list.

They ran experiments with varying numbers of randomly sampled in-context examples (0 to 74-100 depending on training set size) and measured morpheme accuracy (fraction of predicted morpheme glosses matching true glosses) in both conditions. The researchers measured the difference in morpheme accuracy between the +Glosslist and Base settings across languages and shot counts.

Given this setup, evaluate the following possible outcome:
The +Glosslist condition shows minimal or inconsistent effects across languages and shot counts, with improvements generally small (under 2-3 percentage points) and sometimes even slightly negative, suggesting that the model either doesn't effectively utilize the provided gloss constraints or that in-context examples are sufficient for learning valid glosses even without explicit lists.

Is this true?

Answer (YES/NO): YES